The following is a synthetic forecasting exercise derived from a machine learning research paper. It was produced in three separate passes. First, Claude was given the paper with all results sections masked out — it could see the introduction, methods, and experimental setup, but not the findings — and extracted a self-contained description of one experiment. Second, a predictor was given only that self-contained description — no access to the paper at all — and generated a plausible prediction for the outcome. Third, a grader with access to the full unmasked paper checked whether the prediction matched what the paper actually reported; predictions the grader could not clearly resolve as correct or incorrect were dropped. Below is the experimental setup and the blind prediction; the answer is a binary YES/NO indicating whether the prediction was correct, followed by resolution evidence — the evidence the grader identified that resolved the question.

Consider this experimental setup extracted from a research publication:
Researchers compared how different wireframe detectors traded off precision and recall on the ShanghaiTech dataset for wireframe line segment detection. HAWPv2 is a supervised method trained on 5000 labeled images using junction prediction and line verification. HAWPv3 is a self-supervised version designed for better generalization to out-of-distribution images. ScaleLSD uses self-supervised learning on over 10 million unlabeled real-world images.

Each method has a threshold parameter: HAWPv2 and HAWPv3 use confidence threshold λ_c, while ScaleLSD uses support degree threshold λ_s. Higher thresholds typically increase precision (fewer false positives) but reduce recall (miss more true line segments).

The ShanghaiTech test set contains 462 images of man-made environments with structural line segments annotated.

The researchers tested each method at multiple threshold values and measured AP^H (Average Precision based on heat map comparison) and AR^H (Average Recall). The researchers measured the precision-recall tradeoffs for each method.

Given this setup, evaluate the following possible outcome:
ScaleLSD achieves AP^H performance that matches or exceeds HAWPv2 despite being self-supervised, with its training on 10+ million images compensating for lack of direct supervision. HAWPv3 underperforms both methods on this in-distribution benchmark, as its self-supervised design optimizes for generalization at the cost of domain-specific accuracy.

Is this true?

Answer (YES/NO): NO